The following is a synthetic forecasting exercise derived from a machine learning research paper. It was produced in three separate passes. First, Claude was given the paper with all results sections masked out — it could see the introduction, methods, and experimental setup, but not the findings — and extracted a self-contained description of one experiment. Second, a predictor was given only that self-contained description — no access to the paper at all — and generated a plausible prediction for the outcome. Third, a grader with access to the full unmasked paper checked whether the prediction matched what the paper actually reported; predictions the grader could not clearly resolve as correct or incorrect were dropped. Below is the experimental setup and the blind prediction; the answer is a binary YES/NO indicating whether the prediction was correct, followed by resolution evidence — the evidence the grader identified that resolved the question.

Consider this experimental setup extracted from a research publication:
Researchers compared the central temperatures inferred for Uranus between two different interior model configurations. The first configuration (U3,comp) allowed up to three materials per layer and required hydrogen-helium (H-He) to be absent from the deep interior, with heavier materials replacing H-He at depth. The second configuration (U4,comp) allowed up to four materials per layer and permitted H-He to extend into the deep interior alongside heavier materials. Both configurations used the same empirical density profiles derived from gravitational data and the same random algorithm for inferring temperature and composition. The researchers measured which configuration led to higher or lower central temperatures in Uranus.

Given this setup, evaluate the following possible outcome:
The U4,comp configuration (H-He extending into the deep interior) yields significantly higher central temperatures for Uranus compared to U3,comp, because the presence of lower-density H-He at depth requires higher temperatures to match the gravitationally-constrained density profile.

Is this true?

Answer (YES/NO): YES